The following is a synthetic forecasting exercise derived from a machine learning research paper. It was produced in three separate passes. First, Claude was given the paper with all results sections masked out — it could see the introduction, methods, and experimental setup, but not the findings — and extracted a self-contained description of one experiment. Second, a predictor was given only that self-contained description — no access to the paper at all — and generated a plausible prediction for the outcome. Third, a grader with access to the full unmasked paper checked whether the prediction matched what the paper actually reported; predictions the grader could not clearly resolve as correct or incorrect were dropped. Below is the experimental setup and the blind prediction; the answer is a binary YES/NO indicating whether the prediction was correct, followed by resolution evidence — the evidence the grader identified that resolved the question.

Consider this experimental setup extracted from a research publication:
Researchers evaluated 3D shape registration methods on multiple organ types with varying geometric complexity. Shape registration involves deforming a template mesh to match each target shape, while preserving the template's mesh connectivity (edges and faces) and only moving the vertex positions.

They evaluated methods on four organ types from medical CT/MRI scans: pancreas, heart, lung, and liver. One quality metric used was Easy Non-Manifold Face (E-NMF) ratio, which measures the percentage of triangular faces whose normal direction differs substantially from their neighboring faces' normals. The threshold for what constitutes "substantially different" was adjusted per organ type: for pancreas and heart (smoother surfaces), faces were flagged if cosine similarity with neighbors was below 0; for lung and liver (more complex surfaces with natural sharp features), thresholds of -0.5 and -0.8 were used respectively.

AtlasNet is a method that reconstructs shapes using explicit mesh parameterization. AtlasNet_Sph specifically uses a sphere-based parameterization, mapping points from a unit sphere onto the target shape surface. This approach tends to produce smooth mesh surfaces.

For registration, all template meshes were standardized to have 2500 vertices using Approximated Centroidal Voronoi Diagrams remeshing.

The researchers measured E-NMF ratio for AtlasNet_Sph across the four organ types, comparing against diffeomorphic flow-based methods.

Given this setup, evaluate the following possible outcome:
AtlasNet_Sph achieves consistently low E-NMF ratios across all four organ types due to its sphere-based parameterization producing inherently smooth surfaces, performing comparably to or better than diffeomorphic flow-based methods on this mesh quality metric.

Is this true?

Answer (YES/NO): NO